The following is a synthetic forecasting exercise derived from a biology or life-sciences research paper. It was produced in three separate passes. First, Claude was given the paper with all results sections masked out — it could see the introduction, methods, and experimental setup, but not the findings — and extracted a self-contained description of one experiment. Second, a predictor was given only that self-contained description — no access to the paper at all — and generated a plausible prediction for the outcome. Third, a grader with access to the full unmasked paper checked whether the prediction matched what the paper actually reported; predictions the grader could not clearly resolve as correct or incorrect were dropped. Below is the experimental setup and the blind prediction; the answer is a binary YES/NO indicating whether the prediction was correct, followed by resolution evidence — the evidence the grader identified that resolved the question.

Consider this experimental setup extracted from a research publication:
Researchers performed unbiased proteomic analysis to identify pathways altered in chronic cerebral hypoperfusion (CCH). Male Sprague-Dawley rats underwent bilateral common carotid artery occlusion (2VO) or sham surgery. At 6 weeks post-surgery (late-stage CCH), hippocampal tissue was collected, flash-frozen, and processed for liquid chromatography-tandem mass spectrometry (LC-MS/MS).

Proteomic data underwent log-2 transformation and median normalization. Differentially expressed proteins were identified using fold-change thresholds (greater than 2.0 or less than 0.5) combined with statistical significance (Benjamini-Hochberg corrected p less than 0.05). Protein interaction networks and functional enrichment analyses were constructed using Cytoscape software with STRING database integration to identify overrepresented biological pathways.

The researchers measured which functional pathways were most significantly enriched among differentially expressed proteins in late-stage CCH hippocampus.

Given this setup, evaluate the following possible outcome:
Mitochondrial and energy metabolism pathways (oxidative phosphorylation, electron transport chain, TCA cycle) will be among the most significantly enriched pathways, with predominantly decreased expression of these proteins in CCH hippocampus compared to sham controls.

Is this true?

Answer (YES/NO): NO